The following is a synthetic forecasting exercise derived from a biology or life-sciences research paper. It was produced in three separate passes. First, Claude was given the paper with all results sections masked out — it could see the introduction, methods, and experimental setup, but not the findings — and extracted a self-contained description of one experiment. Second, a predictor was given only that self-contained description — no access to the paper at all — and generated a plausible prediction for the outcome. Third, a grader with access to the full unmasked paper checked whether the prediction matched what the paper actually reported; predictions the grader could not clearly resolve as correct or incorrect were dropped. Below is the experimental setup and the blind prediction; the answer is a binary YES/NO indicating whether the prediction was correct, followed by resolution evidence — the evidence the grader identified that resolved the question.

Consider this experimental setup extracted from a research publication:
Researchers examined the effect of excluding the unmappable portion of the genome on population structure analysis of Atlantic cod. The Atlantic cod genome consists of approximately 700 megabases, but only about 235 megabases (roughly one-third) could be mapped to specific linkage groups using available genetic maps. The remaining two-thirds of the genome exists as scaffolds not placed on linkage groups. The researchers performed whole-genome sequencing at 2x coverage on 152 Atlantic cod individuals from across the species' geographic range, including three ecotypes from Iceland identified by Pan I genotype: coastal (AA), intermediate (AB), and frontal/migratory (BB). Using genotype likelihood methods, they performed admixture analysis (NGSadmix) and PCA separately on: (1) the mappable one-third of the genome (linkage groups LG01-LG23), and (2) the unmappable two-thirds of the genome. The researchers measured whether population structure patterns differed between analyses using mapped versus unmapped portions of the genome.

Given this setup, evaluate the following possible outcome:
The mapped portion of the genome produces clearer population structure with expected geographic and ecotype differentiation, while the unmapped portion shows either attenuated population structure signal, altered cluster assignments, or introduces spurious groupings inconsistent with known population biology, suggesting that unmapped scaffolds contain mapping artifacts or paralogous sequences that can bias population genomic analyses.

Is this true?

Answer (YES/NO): NO